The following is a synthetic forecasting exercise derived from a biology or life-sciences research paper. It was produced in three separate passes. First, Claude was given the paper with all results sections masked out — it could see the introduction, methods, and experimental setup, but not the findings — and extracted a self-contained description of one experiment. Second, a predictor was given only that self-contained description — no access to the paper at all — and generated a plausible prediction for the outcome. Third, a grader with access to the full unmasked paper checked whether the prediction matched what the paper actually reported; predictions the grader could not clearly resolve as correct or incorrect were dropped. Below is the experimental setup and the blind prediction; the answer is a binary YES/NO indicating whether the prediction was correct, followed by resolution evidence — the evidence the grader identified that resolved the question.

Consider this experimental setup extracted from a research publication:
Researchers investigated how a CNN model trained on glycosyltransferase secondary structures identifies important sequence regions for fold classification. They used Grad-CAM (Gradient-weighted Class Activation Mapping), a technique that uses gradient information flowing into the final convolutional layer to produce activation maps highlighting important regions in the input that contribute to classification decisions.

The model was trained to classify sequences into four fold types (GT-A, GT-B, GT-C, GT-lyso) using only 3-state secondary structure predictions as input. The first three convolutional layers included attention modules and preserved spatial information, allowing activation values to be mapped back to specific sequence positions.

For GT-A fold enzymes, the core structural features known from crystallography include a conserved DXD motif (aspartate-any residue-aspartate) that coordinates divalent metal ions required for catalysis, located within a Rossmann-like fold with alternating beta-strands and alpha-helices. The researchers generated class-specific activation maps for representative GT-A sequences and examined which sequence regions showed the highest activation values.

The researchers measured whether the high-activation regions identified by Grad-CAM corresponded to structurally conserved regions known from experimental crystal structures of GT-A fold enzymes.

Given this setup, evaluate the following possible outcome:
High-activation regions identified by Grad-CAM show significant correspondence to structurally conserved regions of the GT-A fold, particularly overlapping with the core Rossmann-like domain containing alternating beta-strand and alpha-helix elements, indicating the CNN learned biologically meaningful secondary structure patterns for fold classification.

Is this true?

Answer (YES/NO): YES